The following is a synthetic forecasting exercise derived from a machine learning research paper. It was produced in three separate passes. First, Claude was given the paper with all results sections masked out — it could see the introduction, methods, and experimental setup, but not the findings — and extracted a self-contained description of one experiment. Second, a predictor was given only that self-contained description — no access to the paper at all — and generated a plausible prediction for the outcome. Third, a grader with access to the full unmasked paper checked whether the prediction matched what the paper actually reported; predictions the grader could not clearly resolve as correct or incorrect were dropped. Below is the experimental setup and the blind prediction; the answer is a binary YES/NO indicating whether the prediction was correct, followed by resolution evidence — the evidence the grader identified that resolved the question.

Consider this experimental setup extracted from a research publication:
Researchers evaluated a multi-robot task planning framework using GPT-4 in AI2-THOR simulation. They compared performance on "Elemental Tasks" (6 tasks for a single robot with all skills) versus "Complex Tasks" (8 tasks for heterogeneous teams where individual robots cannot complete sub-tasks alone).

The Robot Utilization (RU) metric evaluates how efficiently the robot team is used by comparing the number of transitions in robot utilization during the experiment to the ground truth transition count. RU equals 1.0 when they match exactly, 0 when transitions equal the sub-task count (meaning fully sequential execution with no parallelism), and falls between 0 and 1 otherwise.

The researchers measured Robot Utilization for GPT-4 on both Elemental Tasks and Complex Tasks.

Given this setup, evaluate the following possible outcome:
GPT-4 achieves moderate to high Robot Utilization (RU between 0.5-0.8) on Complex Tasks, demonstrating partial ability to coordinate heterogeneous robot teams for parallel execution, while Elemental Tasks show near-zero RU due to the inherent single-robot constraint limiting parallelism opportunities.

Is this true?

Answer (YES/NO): NO